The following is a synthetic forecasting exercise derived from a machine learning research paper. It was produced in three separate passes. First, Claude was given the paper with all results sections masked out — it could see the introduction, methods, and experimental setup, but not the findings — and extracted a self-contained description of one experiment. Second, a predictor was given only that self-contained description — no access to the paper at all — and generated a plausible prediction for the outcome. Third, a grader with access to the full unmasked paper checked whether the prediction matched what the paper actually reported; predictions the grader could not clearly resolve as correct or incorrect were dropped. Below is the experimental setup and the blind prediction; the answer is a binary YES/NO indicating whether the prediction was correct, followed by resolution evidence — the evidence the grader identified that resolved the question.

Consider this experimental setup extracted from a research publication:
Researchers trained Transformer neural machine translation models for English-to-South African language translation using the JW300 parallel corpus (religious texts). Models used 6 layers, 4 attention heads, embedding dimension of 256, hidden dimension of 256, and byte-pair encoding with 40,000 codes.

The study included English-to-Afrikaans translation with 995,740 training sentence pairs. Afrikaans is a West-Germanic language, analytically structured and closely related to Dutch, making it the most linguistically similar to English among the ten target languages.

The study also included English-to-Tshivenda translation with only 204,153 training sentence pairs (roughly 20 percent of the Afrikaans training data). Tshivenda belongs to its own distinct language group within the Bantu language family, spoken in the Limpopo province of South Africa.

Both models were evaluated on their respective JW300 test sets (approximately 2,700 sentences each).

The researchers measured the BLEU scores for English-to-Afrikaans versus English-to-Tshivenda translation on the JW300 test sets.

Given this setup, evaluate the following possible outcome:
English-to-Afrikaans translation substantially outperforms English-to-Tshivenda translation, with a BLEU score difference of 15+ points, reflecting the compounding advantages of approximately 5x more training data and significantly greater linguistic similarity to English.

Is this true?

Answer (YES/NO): NO